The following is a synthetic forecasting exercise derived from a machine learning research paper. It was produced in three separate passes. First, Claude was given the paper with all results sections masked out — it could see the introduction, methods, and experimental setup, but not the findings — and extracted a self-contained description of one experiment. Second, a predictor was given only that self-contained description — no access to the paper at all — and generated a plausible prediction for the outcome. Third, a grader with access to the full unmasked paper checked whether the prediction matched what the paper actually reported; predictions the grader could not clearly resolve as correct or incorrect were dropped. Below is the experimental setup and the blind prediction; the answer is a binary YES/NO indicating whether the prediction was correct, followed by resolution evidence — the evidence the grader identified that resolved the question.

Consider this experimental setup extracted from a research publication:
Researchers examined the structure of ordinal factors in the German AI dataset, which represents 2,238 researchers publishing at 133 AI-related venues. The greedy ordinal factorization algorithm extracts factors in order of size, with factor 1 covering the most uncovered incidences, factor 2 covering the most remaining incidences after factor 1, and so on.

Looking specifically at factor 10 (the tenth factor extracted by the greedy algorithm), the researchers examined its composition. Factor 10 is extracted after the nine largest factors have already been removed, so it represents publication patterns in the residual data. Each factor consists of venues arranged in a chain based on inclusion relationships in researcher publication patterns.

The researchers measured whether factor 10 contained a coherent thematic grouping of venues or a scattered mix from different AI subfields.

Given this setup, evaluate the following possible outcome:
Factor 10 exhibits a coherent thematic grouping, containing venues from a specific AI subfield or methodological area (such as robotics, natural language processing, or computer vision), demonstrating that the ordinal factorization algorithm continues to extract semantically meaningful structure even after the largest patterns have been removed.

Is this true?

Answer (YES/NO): YES